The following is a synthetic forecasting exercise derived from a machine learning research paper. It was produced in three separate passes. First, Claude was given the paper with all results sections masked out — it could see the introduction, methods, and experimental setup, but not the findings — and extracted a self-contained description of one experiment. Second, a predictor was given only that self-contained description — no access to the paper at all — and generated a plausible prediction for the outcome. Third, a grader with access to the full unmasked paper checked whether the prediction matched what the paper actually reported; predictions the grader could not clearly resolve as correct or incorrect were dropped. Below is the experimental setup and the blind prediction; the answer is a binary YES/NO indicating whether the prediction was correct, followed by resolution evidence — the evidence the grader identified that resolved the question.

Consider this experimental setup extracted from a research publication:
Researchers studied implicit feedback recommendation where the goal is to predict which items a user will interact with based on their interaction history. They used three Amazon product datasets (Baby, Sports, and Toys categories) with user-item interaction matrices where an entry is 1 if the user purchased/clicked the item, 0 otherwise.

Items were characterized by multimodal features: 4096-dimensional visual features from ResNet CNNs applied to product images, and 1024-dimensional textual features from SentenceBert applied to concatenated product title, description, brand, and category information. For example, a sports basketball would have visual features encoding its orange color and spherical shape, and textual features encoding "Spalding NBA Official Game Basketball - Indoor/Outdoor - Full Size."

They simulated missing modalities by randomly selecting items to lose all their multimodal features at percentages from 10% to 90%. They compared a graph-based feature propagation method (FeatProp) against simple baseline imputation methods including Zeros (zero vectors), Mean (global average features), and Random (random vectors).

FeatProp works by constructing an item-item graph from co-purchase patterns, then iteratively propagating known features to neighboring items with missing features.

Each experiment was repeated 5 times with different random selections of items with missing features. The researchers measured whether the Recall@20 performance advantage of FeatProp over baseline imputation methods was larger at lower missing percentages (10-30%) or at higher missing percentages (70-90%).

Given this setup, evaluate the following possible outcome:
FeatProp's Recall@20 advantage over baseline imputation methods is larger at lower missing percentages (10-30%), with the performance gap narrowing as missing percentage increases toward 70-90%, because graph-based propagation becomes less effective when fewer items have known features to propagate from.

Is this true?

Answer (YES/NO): YES